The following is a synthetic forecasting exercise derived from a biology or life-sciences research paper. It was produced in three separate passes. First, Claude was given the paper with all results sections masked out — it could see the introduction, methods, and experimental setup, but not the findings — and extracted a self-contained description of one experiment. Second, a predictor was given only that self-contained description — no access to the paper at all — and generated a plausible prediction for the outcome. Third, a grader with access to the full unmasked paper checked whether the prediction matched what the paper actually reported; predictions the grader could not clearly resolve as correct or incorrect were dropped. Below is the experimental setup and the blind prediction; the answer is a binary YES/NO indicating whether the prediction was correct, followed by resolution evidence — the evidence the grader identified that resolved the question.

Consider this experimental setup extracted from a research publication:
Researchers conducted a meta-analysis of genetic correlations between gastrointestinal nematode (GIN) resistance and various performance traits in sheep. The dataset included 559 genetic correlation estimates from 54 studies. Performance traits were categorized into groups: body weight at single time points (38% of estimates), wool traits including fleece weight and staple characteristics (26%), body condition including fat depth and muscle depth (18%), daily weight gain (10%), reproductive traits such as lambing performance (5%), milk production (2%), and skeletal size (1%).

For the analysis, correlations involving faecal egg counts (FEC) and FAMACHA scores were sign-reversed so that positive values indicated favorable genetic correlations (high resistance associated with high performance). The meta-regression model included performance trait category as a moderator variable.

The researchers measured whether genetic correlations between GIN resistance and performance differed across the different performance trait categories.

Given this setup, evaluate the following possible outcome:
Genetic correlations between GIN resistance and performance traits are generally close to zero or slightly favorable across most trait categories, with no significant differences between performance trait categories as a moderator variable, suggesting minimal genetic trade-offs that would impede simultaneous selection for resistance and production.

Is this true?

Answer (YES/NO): NO